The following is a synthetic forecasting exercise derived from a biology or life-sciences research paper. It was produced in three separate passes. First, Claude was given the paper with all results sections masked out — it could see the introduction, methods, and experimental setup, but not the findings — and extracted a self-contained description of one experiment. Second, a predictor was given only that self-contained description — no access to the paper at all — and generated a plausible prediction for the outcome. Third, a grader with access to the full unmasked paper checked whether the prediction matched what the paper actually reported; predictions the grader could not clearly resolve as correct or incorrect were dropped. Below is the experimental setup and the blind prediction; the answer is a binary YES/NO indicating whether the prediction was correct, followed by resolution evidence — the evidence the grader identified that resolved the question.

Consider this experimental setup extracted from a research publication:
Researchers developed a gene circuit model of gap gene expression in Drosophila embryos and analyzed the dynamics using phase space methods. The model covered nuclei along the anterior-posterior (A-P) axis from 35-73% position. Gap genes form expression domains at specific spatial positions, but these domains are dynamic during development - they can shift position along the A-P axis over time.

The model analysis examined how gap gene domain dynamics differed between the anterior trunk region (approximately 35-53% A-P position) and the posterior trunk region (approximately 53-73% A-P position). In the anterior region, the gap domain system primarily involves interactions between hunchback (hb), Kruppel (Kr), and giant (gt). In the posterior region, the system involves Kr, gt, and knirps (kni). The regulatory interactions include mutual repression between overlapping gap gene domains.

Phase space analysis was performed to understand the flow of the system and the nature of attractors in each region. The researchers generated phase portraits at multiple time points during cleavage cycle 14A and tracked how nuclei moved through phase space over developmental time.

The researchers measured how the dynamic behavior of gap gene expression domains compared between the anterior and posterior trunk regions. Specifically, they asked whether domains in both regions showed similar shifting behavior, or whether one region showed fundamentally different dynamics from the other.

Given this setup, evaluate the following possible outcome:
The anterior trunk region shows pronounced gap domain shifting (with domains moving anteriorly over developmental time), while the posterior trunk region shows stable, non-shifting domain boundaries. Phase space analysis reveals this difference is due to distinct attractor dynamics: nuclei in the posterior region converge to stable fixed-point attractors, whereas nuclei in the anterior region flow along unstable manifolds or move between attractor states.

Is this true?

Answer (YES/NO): NO